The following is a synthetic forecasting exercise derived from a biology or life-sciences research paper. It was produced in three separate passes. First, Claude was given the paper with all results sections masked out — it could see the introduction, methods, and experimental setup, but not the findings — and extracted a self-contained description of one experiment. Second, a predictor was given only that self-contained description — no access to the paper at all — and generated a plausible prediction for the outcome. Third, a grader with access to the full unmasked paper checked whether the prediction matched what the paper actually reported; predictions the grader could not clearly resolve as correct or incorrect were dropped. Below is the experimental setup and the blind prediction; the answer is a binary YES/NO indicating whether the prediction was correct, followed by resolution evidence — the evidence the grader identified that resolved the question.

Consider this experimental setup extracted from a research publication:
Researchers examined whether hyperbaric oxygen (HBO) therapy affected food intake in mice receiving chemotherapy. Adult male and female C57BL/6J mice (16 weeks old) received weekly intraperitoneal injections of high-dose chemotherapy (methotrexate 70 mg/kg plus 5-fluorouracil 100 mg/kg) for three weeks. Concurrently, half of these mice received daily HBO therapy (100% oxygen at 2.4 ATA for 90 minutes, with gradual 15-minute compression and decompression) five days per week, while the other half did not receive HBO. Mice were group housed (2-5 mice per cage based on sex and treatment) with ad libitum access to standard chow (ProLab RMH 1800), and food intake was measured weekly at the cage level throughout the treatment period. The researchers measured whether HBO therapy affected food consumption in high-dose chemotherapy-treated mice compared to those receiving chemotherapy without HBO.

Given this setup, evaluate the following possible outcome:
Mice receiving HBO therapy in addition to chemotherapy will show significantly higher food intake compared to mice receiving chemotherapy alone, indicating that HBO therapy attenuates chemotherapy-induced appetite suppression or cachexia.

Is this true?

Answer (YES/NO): NO